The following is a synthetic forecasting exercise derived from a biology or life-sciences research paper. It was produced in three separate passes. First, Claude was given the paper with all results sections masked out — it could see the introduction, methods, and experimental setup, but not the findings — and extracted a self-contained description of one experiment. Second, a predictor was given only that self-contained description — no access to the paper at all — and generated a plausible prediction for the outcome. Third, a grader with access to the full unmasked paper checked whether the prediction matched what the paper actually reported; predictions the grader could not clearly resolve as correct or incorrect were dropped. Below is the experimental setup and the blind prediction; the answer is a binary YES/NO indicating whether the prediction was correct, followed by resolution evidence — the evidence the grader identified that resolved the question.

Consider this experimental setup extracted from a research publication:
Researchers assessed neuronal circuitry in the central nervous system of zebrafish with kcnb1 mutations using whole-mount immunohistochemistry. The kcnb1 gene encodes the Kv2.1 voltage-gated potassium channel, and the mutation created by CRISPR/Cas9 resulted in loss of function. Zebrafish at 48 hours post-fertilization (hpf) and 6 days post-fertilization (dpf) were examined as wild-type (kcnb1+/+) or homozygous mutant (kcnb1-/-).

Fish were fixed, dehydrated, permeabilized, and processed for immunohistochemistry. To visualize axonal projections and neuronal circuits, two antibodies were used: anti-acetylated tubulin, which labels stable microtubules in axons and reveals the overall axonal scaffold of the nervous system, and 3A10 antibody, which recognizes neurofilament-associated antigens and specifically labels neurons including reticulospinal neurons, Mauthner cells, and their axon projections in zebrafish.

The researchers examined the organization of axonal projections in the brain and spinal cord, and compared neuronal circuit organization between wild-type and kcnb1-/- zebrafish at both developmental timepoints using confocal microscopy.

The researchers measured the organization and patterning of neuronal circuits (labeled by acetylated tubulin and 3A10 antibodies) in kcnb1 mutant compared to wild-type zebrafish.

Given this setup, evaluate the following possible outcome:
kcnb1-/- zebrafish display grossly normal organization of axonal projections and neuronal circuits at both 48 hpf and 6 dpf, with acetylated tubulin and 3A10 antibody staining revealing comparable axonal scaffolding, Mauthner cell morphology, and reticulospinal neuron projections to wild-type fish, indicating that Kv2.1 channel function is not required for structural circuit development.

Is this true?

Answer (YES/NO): YES